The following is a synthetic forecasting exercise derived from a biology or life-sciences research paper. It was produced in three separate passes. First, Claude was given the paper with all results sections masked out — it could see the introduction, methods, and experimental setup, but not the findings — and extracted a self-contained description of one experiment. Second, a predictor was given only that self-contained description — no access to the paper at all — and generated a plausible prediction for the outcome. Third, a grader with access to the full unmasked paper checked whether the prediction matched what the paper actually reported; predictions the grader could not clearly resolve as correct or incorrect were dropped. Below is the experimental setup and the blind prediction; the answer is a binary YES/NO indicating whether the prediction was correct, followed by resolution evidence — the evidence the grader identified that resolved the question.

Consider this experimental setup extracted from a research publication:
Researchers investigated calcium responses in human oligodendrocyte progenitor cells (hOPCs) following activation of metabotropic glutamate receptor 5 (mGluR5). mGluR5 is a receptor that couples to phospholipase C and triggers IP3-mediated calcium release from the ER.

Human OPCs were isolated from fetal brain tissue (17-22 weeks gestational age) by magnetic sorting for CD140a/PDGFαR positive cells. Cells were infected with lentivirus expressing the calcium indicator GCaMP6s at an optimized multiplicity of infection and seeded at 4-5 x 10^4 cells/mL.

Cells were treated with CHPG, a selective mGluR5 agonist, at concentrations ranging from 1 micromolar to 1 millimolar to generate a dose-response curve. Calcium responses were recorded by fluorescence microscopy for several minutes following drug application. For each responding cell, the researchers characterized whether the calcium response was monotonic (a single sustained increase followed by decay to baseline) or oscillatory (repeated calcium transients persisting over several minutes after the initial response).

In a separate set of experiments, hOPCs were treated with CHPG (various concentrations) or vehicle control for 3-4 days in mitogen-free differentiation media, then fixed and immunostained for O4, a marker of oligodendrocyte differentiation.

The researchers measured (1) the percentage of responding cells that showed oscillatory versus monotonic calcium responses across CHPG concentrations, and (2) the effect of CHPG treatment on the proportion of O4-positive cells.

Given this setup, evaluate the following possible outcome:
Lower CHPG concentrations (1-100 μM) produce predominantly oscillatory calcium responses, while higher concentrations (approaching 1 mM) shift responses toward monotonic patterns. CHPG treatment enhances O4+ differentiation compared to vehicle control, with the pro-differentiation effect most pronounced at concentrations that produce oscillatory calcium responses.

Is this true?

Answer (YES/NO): NO